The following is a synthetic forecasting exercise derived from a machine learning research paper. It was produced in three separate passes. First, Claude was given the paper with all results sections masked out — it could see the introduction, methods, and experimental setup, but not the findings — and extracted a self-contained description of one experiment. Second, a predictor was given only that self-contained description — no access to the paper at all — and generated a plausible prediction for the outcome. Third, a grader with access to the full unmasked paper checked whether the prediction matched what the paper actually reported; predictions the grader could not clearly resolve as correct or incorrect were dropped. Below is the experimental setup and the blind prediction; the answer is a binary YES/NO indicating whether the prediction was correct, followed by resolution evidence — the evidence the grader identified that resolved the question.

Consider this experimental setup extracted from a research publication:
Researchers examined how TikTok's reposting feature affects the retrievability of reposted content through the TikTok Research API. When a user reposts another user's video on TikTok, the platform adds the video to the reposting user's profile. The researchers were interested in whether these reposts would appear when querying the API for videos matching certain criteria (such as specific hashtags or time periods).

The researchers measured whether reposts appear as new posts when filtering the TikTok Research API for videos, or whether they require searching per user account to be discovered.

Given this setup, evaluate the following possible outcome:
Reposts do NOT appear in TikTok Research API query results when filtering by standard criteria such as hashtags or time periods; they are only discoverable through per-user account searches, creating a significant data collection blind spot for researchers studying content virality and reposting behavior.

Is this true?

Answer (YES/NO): YES